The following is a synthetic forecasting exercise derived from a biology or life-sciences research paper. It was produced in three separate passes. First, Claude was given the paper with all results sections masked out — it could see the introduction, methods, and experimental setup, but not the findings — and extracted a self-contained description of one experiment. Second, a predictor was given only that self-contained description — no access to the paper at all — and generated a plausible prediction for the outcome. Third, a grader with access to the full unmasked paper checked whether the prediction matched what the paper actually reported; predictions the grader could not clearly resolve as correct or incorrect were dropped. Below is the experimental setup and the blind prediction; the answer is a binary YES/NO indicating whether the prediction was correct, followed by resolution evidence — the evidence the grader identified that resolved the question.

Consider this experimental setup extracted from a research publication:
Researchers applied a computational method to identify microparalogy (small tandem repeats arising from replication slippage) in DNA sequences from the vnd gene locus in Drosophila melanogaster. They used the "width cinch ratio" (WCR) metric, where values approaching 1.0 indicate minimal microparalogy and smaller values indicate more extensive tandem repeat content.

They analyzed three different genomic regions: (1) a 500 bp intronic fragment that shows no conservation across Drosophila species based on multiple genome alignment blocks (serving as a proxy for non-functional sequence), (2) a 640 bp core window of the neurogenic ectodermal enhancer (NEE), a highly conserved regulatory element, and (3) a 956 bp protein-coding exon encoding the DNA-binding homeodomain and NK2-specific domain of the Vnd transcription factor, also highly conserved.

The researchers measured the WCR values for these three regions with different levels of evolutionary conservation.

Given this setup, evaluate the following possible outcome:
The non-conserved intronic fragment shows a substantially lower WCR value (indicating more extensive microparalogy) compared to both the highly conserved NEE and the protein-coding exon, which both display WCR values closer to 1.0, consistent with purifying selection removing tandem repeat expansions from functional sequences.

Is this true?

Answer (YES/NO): NO